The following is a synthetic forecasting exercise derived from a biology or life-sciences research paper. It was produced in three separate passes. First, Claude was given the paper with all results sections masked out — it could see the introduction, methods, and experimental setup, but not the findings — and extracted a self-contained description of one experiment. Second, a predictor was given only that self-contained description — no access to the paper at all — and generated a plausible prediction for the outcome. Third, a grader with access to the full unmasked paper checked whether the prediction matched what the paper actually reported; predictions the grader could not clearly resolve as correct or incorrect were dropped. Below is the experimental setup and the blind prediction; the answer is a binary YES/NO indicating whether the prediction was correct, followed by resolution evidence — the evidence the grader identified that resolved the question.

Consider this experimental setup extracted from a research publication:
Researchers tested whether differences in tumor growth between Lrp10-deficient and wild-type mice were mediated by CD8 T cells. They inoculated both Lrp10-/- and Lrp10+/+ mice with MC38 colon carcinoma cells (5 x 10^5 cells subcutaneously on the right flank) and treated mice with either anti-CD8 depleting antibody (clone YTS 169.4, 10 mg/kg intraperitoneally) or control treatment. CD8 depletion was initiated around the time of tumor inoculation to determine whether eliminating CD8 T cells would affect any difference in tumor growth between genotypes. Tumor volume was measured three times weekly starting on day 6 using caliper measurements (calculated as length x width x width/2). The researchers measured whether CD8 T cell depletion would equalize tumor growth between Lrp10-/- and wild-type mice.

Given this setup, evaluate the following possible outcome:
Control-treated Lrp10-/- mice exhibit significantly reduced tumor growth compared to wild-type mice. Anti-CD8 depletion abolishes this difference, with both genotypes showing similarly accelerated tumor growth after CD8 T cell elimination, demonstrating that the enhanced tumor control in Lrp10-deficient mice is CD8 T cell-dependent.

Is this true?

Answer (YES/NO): YES